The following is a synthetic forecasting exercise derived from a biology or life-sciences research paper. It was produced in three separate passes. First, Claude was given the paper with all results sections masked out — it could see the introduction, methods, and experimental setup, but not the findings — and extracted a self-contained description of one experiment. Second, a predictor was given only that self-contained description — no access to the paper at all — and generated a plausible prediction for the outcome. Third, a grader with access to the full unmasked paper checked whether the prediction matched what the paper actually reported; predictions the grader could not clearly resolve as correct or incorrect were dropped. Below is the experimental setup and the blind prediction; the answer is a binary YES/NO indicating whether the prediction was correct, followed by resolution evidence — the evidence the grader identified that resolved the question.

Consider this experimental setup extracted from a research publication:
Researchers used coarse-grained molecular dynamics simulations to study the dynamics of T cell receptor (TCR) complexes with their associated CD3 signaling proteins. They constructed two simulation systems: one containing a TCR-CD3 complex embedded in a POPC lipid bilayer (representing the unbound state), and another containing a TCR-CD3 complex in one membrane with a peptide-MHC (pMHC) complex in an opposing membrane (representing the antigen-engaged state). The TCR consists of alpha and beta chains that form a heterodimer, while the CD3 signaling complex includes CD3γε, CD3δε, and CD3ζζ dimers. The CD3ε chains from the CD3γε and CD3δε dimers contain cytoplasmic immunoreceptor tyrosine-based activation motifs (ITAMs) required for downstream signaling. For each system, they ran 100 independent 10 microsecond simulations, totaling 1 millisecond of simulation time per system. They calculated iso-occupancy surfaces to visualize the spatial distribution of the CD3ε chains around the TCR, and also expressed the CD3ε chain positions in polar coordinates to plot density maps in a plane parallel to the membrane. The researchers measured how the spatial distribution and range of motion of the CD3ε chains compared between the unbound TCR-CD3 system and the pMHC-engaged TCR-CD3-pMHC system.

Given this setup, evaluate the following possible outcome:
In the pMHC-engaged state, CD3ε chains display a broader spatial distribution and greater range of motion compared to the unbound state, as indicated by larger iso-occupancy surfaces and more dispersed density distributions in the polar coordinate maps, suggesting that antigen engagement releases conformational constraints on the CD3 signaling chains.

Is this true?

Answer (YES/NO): YES